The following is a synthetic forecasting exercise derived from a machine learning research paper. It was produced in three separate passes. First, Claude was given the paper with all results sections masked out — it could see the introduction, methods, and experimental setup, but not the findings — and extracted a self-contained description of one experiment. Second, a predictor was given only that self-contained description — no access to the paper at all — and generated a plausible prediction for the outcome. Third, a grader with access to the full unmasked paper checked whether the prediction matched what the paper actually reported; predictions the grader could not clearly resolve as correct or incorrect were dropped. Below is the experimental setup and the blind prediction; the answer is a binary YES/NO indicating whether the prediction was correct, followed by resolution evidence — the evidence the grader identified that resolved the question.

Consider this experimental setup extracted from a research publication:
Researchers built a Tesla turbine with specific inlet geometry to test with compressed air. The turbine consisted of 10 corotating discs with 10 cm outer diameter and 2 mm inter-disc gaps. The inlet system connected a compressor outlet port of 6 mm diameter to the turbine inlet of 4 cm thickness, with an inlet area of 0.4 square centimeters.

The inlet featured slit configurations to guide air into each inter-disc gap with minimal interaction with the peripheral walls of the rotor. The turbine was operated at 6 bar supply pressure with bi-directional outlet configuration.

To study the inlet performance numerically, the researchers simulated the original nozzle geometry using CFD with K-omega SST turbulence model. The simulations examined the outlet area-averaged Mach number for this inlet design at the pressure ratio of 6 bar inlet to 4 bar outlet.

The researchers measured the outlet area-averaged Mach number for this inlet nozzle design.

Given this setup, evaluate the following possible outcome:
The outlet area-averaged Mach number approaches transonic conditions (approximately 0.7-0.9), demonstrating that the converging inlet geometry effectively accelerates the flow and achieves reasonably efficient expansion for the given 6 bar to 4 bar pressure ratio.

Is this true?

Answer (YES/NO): NO